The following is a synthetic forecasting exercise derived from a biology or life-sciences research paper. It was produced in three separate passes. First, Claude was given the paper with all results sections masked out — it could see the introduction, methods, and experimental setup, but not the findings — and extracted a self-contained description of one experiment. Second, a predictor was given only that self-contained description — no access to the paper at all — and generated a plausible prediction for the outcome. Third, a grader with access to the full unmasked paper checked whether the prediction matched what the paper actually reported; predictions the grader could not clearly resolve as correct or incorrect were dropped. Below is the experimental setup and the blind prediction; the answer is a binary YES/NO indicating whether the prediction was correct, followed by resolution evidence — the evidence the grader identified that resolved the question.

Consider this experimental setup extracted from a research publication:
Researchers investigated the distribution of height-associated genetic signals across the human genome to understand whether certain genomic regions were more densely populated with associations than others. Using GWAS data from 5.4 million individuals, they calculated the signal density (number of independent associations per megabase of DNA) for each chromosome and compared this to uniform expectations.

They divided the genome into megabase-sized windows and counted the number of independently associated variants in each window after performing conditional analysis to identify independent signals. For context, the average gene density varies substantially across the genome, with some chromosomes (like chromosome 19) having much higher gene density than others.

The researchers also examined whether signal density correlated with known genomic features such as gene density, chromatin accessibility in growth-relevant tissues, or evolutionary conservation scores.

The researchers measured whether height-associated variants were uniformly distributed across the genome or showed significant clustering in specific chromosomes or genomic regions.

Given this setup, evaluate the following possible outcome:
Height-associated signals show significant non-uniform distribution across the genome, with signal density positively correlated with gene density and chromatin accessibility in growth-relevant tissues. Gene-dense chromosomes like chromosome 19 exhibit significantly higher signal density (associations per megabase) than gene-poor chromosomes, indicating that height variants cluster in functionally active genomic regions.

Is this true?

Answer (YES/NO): NO